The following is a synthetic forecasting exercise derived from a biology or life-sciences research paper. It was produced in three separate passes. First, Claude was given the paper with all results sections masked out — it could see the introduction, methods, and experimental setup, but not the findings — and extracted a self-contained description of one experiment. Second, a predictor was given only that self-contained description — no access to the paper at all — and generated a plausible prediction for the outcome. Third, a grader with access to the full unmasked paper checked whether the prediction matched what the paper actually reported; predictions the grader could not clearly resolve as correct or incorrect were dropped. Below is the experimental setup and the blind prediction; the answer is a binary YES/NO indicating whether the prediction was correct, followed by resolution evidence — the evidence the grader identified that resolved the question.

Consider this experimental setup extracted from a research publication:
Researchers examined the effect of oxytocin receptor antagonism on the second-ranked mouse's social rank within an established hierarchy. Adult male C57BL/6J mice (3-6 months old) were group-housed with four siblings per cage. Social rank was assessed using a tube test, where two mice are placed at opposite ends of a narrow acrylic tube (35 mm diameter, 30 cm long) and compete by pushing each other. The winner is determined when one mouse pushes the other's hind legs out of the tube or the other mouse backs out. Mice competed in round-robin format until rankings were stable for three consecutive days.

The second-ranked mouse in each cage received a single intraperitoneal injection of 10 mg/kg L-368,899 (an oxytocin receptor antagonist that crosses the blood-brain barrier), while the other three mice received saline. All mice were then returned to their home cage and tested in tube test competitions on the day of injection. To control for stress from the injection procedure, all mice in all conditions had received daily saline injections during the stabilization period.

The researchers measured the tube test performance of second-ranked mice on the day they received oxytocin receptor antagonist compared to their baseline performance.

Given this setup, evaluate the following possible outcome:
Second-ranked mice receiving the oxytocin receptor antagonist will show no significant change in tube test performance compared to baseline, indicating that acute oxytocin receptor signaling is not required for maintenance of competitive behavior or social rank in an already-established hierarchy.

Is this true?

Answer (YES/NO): NO